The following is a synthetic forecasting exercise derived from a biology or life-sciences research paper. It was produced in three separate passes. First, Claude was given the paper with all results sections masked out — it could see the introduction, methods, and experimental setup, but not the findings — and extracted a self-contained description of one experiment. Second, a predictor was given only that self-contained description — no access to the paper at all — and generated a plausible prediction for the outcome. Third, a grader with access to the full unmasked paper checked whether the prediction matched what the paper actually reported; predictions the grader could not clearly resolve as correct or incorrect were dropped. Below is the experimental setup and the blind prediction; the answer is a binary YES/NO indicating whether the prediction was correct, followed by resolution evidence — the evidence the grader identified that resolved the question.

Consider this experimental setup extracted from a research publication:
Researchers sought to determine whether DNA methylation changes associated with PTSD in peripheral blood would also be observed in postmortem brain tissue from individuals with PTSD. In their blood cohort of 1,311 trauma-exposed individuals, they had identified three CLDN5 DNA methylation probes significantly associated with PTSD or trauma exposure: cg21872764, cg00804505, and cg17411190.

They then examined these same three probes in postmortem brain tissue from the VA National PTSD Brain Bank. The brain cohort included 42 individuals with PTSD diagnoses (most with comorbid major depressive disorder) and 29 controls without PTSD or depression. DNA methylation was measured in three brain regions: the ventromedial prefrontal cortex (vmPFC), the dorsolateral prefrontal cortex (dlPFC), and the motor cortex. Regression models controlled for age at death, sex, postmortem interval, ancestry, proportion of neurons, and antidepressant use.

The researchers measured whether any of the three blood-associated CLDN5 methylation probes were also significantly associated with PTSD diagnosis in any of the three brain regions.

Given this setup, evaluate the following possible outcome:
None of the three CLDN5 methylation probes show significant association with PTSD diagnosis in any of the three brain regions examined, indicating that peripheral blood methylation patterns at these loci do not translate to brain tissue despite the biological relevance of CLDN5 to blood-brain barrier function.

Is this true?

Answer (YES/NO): NO